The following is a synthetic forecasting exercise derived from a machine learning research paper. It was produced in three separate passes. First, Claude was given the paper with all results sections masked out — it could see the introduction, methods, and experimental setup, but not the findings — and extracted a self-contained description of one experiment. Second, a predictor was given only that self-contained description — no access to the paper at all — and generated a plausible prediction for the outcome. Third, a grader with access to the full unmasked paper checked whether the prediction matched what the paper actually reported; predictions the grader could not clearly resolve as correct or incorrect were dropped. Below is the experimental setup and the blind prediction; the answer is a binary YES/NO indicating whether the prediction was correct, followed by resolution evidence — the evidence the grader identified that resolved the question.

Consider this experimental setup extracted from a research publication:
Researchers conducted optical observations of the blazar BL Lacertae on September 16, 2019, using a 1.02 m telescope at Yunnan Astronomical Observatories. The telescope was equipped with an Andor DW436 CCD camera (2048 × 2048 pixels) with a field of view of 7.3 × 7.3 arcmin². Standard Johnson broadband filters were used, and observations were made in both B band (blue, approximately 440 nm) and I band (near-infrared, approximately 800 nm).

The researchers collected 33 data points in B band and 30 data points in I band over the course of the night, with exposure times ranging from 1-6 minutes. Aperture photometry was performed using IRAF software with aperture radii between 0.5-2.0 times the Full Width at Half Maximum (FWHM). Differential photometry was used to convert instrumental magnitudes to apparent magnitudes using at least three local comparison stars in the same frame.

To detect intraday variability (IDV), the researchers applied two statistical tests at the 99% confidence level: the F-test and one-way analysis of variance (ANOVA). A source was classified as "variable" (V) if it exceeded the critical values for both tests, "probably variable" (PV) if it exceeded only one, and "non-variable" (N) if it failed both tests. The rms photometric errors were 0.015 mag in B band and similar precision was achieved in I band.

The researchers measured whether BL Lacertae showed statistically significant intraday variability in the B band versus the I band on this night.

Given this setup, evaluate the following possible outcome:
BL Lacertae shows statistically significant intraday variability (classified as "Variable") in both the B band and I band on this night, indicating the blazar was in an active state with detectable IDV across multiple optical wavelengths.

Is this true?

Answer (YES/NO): NO